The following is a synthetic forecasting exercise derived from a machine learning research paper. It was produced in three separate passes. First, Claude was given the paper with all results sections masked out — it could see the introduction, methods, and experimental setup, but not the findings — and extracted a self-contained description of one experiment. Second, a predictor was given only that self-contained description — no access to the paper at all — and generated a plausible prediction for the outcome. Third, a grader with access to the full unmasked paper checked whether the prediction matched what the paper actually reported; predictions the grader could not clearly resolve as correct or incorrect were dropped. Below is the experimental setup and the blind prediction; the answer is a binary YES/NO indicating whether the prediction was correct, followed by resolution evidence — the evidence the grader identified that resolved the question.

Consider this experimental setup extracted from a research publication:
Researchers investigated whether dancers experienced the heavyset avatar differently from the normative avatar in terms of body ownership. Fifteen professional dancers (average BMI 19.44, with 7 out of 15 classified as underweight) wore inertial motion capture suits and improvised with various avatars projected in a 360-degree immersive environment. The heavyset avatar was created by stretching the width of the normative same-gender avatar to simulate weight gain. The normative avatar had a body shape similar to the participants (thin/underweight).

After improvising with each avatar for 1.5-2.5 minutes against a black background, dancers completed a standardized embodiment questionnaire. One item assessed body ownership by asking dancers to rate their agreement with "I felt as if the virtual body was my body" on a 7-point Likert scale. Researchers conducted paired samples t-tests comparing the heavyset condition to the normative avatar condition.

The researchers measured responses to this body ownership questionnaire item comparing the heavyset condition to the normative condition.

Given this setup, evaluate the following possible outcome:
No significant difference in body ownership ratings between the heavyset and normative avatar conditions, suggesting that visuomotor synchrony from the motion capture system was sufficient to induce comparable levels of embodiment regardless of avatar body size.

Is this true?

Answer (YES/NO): YES